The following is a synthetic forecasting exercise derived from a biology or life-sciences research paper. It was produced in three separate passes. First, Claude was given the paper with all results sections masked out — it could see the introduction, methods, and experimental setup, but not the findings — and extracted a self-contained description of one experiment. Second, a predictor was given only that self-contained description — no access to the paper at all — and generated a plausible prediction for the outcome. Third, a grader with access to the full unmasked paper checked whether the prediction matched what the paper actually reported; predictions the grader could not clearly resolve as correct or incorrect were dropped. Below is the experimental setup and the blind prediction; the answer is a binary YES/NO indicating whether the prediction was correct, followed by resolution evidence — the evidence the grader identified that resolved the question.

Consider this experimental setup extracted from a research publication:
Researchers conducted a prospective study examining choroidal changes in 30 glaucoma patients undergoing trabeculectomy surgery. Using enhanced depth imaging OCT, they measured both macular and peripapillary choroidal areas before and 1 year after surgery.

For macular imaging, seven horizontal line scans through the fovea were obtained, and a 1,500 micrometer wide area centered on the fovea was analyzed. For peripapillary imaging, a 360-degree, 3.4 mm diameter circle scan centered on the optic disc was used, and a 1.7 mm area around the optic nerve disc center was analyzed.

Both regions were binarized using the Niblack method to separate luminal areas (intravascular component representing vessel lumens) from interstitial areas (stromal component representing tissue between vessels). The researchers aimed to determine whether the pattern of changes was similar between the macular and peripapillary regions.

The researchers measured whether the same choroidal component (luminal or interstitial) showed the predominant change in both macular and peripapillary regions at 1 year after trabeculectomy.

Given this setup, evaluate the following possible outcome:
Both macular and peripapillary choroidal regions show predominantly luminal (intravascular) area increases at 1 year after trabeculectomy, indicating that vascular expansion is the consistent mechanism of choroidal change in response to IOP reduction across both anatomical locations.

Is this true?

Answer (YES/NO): NO